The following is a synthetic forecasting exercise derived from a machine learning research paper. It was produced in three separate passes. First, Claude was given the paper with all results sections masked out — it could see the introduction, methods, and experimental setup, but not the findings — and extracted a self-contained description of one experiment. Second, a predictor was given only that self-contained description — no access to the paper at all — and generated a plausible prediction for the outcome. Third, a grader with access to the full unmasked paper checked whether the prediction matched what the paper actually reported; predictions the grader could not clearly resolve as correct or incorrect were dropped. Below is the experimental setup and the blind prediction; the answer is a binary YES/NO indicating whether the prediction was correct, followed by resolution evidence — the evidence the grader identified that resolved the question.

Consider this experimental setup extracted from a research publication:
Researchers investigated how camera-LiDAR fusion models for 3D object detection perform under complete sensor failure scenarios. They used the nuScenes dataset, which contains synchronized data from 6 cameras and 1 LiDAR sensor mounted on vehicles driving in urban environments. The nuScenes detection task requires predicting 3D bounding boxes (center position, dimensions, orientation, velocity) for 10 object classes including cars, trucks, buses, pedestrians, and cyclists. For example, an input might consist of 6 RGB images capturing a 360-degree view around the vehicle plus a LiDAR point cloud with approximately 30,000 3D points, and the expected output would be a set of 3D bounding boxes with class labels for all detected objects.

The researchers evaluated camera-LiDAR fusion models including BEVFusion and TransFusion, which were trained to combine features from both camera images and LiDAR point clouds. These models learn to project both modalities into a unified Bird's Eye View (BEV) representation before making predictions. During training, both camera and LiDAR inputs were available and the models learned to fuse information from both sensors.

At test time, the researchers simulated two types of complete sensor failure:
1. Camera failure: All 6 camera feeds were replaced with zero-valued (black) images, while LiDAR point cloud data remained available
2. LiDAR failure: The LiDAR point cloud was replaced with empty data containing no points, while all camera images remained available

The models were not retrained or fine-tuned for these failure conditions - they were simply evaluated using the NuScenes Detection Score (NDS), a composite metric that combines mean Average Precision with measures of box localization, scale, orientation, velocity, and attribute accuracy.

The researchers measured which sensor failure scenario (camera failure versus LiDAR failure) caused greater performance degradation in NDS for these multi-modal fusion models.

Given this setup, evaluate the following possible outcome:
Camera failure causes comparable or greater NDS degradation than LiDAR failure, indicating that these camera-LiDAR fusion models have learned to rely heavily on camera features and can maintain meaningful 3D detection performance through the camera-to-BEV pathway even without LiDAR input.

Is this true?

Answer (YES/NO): NO